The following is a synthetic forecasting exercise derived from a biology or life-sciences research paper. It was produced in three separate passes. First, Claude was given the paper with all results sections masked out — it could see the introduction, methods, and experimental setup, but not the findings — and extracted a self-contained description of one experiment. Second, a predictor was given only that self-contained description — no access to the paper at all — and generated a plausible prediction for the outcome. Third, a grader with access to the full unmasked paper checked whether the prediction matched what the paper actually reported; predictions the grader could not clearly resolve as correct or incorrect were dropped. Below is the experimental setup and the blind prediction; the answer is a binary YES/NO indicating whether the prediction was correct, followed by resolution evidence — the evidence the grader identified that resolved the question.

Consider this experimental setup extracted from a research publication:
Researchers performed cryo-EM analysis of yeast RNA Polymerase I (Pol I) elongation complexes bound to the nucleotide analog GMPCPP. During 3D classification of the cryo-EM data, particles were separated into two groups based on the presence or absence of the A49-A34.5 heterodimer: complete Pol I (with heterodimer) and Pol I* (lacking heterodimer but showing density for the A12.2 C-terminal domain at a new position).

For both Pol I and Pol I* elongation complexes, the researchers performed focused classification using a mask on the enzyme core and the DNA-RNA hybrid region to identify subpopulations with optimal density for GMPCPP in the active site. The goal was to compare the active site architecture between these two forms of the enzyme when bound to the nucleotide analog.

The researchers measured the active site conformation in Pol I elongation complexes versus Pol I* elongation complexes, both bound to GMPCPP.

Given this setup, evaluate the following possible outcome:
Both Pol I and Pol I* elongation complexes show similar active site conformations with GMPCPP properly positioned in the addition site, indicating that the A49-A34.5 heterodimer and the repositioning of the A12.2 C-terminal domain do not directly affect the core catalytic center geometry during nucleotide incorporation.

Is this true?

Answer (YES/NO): YES